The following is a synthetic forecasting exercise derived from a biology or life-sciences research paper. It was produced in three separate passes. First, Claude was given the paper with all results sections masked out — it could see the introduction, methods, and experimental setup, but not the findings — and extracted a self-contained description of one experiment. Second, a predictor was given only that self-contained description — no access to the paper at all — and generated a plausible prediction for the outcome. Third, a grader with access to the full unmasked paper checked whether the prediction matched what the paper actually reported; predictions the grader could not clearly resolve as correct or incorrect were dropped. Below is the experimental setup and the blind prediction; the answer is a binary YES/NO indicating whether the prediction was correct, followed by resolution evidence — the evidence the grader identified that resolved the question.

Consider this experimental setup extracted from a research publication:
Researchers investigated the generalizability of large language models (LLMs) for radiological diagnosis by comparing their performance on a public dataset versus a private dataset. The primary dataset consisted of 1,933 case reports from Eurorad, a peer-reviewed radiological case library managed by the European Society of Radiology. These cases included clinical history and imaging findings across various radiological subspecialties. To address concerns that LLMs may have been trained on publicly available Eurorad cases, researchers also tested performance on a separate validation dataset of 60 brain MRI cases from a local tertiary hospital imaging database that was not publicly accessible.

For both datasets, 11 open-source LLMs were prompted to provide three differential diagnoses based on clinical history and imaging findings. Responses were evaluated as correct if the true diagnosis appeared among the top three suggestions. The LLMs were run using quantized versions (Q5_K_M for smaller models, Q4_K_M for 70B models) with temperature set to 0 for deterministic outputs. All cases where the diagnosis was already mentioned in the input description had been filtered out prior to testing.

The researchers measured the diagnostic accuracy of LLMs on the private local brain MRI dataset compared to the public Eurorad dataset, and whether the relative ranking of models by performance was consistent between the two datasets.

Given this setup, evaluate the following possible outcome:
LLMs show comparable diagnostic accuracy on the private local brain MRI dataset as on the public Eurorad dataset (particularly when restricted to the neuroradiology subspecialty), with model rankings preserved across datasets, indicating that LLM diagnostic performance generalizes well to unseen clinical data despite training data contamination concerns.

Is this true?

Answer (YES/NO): YES